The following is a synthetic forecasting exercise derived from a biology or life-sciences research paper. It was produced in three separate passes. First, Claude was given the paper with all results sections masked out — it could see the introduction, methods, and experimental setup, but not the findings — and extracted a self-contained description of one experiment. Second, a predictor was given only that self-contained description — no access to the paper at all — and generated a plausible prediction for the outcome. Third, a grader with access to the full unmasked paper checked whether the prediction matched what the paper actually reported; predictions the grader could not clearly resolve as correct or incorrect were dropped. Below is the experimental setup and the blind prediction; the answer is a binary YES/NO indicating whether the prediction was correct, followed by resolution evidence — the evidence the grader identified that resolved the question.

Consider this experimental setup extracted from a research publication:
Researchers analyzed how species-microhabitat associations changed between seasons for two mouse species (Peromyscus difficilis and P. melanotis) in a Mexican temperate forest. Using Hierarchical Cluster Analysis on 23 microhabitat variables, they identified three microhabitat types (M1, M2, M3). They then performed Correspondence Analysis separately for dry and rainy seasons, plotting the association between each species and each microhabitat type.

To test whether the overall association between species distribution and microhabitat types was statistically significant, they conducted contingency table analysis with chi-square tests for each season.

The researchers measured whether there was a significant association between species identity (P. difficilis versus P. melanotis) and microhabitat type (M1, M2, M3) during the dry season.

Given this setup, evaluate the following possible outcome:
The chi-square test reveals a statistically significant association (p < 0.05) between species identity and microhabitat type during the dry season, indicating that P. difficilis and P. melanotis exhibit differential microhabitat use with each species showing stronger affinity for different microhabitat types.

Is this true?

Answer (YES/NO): YES